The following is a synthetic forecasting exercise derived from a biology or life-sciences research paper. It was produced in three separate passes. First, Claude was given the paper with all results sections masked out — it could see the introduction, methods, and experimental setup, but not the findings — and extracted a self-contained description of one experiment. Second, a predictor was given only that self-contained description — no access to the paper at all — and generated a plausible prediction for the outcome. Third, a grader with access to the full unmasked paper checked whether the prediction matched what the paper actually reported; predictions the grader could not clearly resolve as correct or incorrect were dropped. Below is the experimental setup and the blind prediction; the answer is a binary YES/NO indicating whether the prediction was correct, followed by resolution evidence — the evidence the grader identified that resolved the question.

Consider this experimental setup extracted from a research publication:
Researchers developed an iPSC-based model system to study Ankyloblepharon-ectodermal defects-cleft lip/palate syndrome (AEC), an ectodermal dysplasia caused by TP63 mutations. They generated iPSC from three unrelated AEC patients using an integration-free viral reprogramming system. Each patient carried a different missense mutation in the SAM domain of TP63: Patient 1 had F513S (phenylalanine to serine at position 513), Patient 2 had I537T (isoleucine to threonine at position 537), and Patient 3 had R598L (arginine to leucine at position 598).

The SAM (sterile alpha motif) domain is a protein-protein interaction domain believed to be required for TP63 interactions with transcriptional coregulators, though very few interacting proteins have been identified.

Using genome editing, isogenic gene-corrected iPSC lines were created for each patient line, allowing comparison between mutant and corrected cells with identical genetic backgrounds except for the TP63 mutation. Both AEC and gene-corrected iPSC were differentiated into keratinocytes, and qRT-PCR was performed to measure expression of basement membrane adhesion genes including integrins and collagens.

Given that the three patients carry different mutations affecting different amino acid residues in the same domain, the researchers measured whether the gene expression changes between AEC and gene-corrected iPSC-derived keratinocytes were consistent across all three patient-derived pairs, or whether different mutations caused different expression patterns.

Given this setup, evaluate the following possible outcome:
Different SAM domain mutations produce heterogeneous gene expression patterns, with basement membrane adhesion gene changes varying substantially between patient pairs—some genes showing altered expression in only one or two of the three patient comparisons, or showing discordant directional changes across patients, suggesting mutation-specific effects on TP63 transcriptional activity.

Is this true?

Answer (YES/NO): NO